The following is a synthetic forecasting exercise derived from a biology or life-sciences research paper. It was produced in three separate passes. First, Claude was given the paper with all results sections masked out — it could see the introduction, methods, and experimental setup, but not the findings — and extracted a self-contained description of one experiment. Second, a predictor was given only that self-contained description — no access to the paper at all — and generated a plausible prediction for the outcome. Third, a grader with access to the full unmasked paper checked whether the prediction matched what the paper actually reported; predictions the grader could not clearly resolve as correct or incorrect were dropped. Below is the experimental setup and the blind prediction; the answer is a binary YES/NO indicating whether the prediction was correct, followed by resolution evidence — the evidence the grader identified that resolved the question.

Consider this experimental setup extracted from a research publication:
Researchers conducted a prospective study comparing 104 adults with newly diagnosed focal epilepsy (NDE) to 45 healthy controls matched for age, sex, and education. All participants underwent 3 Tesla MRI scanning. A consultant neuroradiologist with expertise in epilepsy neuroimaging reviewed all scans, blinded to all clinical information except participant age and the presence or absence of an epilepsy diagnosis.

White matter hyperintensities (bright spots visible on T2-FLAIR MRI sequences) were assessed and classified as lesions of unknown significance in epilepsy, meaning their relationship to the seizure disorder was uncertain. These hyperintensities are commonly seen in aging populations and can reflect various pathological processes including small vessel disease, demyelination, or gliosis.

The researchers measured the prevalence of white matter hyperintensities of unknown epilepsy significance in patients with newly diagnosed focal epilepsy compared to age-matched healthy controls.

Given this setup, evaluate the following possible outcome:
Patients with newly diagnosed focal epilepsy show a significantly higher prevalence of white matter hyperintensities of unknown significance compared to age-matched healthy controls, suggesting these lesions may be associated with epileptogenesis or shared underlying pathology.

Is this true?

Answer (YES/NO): NO